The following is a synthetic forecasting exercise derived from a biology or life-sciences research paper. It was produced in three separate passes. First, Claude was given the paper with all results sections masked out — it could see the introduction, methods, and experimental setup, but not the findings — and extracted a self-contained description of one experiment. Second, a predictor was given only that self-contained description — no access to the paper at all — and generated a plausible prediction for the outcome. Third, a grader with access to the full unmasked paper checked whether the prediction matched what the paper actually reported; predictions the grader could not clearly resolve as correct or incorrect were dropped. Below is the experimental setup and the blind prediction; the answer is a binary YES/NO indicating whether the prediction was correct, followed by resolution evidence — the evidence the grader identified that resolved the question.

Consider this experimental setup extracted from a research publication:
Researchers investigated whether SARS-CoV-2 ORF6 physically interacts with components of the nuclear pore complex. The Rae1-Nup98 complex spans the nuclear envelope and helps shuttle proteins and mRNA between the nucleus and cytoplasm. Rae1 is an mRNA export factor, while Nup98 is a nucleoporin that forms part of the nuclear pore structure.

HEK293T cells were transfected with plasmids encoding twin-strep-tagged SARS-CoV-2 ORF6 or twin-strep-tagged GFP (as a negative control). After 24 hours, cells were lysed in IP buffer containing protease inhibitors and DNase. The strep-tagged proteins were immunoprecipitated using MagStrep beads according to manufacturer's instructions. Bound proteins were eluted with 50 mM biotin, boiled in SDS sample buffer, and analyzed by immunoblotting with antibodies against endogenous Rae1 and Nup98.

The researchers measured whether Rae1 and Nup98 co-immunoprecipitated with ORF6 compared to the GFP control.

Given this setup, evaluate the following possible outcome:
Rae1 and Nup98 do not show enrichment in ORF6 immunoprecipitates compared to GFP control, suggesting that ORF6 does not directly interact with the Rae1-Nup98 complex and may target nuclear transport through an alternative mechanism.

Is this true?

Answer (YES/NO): NO